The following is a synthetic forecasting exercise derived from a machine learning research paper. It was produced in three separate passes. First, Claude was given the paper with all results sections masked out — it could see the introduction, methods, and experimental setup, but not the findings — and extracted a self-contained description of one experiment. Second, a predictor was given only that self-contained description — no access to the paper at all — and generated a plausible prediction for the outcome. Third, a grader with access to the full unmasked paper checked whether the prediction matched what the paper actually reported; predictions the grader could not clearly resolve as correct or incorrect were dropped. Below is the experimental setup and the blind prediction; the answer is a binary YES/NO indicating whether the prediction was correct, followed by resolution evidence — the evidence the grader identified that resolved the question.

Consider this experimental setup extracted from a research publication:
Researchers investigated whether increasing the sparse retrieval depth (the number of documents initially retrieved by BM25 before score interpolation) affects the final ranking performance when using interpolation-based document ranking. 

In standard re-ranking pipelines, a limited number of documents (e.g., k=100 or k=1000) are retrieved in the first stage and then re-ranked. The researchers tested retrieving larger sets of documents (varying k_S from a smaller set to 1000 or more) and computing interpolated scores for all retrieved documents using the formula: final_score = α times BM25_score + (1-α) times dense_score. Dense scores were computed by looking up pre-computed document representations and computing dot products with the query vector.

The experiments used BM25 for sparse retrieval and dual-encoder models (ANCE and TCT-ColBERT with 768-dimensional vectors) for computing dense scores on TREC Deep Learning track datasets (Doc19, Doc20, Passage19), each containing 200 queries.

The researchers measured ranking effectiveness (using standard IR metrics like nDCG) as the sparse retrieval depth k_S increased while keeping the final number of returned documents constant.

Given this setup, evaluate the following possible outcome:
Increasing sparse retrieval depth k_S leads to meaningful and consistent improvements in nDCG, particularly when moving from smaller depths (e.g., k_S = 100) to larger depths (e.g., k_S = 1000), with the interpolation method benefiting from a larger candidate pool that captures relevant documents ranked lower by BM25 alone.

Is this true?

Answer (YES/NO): NO